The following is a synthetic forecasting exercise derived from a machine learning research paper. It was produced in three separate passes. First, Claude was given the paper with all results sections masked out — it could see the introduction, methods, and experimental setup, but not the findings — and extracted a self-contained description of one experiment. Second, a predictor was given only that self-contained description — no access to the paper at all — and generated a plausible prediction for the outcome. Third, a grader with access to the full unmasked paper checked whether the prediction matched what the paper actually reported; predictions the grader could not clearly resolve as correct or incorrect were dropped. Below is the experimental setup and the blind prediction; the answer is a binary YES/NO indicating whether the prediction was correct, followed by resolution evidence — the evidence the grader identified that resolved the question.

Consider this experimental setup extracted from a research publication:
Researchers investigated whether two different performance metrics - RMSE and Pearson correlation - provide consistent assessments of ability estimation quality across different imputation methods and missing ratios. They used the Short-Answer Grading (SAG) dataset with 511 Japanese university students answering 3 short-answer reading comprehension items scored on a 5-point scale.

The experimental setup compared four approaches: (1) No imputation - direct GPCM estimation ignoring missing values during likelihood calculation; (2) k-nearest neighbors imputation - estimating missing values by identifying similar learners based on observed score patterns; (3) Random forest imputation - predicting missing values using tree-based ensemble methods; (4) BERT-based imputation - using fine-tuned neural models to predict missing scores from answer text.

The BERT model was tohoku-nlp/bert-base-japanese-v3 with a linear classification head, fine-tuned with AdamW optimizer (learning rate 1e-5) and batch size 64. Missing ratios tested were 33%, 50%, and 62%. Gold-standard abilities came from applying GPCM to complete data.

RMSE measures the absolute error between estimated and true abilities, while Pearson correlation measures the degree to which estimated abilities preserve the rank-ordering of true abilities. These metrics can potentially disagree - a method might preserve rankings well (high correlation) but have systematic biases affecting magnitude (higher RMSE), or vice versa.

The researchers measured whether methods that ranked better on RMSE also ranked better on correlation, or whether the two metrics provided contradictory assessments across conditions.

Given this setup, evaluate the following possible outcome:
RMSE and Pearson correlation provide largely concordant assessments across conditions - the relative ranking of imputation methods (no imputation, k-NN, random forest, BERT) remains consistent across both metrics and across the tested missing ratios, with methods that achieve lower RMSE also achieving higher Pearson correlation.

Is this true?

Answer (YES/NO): YES